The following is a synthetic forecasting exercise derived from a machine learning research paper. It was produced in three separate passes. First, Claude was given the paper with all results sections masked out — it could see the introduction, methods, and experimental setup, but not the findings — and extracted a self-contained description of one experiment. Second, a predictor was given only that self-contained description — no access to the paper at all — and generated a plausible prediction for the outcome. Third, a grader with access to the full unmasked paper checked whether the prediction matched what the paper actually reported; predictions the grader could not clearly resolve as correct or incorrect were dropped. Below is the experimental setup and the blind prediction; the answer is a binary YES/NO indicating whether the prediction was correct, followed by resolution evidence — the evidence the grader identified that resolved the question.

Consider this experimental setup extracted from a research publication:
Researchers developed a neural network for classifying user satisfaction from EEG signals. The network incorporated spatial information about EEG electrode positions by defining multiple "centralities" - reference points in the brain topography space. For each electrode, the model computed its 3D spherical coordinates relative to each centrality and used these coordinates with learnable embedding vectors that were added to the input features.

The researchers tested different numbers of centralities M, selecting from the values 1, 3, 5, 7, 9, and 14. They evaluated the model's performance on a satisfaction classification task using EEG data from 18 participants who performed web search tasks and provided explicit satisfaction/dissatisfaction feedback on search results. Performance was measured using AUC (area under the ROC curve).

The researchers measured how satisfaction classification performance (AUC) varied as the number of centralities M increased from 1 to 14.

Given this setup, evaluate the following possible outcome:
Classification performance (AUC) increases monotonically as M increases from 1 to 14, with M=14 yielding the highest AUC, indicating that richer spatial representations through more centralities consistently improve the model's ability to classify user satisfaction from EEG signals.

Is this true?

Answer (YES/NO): NO